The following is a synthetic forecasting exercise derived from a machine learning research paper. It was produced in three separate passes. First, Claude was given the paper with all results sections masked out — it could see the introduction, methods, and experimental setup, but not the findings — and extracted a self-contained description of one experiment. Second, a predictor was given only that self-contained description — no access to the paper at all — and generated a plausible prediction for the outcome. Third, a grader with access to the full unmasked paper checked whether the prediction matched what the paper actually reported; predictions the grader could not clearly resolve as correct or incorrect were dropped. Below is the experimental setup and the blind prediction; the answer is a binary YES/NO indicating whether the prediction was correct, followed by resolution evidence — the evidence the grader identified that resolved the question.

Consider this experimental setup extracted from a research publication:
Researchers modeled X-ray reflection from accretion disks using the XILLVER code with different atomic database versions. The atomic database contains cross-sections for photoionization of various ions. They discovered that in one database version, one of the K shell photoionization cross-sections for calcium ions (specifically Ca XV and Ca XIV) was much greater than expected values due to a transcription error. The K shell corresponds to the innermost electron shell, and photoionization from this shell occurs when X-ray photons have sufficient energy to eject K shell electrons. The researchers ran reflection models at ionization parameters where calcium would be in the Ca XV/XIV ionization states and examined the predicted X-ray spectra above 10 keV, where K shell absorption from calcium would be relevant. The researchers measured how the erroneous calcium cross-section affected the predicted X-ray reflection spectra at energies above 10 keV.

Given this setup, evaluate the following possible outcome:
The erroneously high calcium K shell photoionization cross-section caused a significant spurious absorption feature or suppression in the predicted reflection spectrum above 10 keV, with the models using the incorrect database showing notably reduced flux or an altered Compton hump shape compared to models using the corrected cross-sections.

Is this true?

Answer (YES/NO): YES